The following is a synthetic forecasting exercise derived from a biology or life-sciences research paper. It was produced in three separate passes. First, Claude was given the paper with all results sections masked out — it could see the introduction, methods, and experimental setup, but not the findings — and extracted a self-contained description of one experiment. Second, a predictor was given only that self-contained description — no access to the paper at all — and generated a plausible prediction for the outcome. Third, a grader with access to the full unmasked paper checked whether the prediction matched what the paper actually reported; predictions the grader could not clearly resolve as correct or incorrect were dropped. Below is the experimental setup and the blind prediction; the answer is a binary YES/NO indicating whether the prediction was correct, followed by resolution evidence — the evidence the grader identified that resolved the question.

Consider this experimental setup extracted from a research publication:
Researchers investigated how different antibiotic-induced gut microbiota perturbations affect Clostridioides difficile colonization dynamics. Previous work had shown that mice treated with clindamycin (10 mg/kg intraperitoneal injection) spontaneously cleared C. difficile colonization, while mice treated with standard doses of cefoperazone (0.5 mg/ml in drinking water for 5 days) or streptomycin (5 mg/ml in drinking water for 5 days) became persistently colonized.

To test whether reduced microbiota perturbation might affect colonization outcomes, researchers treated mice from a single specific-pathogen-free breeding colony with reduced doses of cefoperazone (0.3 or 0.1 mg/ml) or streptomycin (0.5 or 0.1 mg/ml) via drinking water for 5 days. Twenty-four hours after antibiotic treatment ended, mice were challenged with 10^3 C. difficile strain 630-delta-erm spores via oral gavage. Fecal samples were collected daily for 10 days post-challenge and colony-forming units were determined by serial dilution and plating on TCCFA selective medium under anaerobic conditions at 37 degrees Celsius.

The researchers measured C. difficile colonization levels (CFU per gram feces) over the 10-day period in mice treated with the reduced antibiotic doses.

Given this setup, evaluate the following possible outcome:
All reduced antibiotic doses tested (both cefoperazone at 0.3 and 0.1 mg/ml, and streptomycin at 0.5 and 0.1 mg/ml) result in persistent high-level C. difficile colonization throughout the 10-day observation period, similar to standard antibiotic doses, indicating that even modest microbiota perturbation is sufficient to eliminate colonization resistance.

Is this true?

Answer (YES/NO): NO